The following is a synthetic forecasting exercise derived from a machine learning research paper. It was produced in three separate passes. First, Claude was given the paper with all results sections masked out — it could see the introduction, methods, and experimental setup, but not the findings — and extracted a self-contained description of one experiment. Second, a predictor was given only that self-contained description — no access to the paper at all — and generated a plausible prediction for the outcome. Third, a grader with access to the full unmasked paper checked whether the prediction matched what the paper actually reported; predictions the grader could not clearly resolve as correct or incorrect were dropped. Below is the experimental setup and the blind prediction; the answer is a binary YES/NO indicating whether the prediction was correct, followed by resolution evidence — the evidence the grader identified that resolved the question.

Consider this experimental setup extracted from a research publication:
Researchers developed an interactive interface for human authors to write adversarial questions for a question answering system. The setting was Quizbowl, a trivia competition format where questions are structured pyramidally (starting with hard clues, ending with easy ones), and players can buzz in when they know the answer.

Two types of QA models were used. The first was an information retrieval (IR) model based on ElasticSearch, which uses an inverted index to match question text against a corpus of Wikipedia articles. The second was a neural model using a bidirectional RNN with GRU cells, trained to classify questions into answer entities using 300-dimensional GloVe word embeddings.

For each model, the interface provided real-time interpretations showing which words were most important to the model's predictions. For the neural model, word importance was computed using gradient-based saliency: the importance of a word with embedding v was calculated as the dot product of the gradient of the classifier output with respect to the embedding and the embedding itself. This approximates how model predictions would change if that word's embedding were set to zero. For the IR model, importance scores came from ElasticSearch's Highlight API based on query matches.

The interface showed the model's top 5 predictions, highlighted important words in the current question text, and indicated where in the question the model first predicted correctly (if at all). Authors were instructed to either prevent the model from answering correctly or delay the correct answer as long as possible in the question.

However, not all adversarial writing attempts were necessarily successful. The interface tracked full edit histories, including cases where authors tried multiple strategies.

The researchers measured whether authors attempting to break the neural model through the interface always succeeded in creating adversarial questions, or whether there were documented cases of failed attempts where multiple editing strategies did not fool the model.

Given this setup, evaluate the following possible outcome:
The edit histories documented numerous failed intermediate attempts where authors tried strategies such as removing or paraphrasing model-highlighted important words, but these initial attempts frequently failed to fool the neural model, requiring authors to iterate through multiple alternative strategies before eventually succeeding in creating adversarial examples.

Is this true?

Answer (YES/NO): NO